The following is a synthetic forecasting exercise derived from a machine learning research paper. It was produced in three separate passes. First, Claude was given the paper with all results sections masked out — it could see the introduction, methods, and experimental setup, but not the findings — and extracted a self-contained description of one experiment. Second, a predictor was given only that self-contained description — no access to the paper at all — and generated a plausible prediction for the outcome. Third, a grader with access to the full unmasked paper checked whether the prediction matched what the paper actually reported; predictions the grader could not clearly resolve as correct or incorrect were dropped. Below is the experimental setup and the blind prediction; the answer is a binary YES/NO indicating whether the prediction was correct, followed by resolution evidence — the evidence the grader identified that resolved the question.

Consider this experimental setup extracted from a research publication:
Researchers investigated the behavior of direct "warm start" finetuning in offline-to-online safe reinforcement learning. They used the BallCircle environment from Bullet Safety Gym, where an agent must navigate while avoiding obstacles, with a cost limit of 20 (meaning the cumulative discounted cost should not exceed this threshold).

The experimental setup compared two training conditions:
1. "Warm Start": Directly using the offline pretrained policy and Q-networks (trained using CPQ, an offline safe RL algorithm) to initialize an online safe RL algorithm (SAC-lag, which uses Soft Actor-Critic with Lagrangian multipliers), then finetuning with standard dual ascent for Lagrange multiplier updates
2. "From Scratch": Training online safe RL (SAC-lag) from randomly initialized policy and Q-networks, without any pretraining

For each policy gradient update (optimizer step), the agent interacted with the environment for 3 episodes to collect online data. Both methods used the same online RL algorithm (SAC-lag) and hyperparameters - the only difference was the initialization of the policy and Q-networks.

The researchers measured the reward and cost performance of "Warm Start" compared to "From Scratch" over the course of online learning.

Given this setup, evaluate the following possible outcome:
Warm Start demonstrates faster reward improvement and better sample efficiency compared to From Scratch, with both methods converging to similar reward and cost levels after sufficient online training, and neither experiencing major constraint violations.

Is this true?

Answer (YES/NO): NO